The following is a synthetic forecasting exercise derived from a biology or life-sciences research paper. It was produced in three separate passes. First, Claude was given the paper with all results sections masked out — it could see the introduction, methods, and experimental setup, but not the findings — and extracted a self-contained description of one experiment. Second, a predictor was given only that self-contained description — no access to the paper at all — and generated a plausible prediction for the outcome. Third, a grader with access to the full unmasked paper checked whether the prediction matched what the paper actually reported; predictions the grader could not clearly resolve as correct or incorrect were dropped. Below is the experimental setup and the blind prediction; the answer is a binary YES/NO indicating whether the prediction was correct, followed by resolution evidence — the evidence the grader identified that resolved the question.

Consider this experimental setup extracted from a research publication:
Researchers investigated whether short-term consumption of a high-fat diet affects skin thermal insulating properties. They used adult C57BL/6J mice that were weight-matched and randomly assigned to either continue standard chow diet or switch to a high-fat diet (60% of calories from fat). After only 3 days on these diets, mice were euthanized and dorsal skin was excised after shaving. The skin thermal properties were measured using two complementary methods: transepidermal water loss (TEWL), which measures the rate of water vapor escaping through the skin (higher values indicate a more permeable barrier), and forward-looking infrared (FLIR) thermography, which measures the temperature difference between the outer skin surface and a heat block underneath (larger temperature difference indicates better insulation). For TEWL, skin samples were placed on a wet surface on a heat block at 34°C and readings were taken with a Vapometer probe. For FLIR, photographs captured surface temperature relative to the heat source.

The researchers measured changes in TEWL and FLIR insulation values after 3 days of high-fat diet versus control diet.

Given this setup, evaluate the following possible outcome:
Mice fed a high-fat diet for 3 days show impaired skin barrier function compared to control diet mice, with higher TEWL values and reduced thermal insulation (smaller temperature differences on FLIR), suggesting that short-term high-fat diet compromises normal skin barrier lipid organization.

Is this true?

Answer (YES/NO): NO